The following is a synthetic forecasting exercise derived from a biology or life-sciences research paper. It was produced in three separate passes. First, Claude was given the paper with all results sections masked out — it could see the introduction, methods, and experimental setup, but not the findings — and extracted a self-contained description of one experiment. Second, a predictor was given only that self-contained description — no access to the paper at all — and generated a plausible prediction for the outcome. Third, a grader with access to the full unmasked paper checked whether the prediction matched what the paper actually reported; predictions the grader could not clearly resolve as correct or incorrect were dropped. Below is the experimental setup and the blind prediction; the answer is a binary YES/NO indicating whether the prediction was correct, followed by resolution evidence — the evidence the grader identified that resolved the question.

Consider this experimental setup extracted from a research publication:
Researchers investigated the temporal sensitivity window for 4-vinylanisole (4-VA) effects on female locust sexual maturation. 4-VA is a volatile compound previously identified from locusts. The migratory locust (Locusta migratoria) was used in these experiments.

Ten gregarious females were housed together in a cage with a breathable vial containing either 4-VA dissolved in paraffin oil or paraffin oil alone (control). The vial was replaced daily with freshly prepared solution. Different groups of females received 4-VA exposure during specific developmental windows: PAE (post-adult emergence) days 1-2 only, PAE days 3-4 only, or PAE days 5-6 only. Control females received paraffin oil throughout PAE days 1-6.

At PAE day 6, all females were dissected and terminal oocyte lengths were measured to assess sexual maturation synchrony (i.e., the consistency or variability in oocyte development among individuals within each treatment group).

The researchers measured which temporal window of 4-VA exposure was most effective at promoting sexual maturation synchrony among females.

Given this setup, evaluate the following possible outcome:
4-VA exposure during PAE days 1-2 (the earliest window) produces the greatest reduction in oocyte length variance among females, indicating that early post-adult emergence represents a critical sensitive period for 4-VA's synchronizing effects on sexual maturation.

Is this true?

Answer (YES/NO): NO